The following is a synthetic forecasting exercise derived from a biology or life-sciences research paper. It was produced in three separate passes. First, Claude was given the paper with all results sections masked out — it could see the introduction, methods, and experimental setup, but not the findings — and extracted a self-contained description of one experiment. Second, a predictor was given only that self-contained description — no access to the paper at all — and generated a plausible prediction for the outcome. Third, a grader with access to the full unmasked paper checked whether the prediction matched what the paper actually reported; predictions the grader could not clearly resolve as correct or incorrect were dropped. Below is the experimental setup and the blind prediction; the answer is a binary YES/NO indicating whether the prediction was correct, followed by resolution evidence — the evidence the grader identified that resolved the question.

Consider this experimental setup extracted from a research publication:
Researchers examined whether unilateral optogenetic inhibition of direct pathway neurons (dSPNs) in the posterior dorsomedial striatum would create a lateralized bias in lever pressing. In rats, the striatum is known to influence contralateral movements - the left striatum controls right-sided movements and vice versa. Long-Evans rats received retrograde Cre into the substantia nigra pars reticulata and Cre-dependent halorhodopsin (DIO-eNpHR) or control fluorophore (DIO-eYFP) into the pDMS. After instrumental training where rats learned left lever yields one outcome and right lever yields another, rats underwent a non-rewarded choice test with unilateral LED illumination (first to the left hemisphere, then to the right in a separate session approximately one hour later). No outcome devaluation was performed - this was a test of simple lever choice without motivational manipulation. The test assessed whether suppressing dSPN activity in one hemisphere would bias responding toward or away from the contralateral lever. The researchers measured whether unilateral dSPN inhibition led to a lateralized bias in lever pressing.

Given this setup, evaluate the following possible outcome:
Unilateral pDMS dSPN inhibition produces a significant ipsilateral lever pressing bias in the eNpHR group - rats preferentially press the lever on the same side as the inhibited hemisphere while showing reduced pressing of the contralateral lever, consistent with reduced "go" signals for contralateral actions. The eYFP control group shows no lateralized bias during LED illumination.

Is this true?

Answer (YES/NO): YES